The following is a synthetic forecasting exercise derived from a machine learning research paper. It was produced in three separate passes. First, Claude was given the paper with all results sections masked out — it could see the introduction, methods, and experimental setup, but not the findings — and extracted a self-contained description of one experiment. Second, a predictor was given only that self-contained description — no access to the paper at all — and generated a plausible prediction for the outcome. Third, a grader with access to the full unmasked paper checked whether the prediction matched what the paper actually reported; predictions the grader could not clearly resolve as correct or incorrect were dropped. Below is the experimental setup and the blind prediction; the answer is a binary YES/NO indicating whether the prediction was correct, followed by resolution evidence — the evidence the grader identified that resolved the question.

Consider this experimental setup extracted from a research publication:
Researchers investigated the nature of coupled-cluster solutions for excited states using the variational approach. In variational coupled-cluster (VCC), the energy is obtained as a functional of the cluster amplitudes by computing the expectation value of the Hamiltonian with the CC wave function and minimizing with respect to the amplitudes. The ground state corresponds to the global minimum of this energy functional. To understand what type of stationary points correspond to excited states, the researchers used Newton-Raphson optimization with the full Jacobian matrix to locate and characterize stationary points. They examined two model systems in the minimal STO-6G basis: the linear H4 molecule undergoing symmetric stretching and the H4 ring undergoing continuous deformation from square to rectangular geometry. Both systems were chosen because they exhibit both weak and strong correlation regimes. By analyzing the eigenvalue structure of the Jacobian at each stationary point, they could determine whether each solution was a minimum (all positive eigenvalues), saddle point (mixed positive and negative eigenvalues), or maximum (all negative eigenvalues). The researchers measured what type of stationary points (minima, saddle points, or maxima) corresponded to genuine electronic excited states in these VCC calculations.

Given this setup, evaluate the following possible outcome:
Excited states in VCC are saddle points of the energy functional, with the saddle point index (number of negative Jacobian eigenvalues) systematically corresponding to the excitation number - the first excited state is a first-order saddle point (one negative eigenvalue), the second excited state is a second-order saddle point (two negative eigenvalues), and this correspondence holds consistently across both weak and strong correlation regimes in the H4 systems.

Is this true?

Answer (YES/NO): NO